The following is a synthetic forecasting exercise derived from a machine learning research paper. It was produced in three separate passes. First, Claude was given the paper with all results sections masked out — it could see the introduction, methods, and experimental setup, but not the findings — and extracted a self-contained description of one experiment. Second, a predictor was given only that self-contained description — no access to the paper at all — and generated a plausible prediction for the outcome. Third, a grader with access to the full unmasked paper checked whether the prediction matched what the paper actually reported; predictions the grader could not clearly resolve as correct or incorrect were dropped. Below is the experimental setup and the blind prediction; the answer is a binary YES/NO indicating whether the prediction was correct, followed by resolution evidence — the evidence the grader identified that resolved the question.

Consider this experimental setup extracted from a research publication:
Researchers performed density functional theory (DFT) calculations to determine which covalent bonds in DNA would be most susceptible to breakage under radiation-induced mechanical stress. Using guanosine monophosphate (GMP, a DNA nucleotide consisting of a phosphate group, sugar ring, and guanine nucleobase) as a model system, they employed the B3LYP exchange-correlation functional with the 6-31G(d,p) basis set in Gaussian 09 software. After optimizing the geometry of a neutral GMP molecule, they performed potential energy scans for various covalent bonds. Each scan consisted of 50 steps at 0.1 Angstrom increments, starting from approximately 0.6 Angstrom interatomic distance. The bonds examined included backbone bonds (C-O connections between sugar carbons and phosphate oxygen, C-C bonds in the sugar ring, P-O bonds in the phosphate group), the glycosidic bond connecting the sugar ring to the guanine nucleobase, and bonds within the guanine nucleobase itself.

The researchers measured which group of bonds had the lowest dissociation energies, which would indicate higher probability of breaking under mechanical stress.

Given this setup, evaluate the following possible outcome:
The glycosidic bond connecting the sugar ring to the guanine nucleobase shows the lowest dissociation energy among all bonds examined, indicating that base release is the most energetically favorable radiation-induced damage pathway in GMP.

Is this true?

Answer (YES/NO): NO